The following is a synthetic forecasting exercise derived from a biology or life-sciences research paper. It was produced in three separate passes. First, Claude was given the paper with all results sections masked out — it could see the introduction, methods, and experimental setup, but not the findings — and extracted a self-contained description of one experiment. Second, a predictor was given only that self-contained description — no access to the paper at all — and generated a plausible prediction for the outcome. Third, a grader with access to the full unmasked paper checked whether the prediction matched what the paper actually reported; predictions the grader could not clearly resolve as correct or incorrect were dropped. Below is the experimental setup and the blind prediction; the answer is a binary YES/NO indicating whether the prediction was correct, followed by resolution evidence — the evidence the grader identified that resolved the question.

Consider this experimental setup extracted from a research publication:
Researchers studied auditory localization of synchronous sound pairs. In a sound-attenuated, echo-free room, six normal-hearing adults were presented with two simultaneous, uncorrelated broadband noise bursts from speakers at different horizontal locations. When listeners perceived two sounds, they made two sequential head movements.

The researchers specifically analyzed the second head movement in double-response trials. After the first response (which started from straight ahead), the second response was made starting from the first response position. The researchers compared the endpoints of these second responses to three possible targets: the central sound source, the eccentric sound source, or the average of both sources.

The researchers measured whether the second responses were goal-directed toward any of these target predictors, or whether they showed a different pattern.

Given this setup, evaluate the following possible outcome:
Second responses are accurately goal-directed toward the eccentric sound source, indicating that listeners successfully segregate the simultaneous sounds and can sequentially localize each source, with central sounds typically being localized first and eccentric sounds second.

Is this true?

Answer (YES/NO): NO